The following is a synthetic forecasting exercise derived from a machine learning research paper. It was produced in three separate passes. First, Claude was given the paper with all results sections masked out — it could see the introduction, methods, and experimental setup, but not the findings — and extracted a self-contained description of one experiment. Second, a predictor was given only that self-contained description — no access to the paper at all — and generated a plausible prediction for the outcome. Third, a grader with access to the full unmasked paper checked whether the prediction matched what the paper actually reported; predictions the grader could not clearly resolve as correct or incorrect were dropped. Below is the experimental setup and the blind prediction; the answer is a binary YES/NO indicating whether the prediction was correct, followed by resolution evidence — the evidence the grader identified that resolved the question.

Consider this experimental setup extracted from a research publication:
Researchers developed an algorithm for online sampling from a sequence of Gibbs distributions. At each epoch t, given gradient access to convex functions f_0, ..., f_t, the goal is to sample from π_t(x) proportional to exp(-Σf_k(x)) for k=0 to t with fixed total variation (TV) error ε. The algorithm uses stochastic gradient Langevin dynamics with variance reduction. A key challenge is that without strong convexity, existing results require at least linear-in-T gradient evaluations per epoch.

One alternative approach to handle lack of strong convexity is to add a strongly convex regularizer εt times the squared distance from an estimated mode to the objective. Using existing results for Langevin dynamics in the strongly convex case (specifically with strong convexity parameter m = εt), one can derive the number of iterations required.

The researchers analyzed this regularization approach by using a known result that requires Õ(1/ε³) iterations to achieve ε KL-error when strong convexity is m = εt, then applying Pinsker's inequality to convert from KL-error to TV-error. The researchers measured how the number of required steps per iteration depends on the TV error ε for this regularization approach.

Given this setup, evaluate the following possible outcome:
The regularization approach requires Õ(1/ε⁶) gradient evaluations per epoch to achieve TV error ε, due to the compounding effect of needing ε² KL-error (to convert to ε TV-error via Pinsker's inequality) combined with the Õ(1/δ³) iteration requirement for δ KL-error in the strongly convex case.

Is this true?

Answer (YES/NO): YES